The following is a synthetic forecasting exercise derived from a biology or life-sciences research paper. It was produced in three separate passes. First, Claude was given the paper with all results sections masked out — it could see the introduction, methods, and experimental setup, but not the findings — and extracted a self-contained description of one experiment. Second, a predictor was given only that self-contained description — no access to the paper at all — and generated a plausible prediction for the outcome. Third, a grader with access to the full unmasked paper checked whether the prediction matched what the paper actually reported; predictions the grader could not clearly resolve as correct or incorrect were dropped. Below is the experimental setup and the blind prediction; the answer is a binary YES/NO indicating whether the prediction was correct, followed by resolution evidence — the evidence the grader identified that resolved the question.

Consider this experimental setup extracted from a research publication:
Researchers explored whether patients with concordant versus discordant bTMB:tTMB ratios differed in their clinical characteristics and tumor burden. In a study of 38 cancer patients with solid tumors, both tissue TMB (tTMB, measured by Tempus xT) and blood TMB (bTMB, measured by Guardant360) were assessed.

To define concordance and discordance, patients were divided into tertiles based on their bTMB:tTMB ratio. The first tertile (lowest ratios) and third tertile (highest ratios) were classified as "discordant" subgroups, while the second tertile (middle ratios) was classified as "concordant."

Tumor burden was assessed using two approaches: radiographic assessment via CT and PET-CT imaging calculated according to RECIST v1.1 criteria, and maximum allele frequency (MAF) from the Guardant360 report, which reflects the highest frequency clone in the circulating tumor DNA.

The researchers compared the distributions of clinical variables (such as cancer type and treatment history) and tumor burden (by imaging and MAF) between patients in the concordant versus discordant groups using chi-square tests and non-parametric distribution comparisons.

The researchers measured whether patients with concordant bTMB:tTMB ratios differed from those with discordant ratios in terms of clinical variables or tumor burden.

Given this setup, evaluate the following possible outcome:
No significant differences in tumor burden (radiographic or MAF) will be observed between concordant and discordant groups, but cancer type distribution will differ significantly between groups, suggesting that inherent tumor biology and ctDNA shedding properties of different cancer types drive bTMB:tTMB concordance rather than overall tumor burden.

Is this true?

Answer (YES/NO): NO